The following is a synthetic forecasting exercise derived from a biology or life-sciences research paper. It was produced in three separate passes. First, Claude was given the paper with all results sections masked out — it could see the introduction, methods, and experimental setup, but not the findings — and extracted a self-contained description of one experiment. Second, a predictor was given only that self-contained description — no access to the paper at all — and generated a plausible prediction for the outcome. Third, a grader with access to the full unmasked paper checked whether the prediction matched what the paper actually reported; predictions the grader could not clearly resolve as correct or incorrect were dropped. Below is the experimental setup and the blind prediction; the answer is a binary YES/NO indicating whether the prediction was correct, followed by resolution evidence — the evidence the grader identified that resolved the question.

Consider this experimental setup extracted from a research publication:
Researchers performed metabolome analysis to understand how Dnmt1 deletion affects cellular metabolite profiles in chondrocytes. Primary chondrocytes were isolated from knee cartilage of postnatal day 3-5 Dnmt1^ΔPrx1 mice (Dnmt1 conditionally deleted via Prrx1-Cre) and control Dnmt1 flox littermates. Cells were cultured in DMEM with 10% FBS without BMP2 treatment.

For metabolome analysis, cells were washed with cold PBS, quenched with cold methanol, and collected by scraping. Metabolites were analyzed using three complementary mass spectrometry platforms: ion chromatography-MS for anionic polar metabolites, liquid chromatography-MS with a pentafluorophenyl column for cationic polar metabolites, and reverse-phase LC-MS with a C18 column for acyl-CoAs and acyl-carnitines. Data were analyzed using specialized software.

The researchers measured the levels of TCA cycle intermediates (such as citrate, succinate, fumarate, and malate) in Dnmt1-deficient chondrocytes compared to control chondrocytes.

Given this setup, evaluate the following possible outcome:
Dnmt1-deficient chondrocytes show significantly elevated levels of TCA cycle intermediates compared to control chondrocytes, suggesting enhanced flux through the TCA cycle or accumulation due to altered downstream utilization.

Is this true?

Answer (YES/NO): YES